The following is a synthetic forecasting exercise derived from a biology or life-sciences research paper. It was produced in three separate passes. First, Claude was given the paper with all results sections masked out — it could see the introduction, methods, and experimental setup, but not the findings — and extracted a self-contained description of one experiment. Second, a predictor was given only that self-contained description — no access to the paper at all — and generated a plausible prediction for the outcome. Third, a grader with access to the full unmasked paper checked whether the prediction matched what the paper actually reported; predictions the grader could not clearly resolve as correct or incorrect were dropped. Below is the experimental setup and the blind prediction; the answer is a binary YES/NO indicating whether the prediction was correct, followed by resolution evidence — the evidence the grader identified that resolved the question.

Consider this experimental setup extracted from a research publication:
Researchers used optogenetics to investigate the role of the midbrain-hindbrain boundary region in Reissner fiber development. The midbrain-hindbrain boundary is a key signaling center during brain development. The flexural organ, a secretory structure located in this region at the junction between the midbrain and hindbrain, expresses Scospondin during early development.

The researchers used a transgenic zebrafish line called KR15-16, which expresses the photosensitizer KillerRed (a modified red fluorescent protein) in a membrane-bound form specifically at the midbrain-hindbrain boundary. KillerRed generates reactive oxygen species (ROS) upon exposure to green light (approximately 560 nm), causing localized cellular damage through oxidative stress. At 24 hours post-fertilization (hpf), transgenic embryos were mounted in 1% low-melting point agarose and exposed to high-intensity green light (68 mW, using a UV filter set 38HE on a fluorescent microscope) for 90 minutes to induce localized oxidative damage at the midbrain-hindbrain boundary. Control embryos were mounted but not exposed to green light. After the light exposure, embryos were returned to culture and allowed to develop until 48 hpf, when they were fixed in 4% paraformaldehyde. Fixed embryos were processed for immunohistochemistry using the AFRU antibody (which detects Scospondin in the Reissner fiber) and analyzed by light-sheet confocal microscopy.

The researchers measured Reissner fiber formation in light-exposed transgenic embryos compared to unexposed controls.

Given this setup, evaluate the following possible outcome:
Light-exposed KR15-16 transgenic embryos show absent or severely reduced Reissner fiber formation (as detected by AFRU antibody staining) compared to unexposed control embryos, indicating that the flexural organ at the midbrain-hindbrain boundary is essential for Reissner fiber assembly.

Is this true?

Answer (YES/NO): NO